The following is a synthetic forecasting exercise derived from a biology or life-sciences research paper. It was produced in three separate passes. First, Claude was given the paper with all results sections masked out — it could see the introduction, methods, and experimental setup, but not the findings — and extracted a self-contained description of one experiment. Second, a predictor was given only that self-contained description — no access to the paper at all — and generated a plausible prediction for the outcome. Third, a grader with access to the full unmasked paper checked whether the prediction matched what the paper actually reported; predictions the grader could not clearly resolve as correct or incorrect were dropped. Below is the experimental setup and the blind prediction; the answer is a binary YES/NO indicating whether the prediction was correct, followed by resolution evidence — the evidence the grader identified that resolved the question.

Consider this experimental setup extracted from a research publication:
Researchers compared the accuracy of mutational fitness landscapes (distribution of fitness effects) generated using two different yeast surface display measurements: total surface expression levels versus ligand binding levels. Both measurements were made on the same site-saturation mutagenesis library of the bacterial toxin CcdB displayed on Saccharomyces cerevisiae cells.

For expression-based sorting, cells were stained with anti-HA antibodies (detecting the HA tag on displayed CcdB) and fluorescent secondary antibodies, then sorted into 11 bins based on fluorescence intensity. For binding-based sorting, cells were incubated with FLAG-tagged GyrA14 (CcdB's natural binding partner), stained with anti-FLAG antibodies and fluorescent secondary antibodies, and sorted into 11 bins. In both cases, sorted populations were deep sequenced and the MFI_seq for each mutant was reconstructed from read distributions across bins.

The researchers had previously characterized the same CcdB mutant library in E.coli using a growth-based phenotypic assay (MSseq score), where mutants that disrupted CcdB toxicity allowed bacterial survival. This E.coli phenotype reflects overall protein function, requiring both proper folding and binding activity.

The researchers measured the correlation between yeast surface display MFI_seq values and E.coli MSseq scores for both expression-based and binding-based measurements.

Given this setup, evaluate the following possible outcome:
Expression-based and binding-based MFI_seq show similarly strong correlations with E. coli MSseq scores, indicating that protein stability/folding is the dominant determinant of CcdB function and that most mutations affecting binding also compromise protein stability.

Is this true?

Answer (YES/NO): NO